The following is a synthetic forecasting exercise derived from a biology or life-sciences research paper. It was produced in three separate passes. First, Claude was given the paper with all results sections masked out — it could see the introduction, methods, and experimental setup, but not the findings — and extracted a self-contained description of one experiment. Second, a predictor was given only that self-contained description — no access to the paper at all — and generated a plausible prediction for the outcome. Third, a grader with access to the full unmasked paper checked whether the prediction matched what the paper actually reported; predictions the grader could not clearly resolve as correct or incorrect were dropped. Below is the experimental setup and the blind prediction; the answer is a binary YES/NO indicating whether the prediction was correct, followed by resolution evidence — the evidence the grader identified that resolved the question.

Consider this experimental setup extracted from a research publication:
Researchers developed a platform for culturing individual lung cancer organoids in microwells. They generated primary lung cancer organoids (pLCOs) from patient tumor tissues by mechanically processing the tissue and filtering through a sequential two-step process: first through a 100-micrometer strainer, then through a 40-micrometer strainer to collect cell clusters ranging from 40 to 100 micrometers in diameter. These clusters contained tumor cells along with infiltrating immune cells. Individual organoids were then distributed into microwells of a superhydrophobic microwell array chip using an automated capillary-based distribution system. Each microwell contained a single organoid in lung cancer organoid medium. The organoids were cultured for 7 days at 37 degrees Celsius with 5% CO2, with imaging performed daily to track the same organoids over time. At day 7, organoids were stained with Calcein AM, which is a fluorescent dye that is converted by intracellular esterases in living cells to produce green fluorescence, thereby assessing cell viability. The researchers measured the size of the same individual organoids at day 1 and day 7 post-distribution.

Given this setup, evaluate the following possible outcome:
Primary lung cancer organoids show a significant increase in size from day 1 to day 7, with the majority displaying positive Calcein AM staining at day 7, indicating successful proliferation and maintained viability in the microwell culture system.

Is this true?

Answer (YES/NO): YES